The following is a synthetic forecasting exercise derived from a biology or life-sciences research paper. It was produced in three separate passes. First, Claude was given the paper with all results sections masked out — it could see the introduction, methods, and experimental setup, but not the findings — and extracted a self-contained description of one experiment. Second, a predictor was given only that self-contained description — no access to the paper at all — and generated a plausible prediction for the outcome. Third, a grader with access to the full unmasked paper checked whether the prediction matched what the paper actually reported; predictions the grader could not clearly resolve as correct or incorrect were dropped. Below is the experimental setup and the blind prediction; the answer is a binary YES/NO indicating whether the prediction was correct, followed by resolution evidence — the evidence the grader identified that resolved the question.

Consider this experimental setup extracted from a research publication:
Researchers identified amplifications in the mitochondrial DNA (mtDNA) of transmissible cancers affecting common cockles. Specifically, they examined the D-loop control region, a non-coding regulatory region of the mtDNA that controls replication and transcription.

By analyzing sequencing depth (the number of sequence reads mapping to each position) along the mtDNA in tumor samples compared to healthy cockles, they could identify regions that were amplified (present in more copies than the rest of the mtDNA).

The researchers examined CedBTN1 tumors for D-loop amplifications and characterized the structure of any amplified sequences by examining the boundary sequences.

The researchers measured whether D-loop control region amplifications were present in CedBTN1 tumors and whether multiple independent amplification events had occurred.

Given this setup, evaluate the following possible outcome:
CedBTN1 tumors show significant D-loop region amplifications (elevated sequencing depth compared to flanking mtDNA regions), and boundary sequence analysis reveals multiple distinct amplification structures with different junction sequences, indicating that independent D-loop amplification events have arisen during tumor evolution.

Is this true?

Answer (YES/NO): NO